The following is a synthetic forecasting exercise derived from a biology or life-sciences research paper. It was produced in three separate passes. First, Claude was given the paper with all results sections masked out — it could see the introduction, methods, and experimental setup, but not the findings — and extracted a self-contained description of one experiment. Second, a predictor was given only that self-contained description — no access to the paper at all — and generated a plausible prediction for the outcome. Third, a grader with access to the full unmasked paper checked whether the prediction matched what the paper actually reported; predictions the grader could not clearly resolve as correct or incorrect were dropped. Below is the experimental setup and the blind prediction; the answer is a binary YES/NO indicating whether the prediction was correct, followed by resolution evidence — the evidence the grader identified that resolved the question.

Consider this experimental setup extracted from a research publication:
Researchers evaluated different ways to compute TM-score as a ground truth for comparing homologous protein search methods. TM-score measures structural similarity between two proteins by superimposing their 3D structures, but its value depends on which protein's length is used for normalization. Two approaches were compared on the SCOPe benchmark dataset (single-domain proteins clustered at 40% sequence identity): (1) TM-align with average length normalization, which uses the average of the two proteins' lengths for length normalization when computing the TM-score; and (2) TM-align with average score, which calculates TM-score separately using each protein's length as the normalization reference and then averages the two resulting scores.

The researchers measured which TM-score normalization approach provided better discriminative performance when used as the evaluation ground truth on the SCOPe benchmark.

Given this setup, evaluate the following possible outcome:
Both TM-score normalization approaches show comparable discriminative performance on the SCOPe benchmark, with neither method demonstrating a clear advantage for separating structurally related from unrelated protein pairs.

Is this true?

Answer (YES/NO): NO